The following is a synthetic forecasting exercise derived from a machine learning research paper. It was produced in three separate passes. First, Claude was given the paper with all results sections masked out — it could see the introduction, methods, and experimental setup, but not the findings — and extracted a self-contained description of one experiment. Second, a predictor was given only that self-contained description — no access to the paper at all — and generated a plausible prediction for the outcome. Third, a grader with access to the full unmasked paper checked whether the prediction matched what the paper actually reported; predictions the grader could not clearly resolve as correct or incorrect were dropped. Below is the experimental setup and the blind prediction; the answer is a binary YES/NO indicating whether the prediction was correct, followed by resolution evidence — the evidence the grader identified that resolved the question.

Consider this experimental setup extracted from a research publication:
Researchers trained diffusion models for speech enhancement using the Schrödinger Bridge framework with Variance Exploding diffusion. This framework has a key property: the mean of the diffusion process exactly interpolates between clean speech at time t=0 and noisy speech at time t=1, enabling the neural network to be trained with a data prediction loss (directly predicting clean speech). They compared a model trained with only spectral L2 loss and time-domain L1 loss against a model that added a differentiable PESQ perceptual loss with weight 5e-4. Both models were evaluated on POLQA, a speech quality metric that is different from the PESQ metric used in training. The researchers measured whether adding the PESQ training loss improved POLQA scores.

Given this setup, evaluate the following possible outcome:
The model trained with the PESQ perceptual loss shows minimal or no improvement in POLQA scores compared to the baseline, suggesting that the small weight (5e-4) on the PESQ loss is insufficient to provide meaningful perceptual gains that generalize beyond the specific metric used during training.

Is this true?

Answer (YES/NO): NO